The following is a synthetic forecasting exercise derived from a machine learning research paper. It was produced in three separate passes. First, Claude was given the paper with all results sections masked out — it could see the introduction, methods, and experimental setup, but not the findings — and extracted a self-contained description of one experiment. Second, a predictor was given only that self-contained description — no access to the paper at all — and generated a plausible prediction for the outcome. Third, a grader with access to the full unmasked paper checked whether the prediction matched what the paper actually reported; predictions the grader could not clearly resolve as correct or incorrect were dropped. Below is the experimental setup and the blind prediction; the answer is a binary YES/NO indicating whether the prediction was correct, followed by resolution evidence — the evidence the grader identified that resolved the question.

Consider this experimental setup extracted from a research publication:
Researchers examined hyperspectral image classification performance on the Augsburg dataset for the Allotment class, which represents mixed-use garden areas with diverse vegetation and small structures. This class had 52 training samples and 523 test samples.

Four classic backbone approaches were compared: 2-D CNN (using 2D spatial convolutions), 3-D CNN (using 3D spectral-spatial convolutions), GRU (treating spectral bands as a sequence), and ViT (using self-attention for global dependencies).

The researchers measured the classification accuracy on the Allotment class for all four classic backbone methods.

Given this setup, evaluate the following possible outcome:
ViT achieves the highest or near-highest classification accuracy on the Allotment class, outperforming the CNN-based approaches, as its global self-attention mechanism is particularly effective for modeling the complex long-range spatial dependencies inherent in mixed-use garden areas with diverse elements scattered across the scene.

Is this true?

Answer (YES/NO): NO